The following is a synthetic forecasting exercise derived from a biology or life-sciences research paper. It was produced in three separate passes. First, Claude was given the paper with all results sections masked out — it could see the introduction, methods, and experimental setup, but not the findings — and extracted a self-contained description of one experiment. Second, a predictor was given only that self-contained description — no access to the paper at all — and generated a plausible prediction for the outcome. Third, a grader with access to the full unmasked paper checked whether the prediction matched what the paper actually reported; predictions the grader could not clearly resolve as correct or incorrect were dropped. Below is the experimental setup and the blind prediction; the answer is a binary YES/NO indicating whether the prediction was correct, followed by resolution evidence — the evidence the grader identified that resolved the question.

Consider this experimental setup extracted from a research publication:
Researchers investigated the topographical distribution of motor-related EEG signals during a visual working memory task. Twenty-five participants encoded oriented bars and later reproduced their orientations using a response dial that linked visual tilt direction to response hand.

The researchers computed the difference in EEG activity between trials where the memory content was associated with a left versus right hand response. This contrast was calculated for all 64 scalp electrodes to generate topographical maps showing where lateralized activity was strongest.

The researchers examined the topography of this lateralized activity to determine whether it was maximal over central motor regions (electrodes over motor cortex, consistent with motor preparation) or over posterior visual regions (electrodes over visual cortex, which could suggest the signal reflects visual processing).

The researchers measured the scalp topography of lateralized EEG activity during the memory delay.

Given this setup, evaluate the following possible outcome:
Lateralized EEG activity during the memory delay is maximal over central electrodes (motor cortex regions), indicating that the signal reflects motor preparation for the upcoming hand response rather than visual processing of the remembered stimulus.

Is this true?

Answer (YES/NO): YES